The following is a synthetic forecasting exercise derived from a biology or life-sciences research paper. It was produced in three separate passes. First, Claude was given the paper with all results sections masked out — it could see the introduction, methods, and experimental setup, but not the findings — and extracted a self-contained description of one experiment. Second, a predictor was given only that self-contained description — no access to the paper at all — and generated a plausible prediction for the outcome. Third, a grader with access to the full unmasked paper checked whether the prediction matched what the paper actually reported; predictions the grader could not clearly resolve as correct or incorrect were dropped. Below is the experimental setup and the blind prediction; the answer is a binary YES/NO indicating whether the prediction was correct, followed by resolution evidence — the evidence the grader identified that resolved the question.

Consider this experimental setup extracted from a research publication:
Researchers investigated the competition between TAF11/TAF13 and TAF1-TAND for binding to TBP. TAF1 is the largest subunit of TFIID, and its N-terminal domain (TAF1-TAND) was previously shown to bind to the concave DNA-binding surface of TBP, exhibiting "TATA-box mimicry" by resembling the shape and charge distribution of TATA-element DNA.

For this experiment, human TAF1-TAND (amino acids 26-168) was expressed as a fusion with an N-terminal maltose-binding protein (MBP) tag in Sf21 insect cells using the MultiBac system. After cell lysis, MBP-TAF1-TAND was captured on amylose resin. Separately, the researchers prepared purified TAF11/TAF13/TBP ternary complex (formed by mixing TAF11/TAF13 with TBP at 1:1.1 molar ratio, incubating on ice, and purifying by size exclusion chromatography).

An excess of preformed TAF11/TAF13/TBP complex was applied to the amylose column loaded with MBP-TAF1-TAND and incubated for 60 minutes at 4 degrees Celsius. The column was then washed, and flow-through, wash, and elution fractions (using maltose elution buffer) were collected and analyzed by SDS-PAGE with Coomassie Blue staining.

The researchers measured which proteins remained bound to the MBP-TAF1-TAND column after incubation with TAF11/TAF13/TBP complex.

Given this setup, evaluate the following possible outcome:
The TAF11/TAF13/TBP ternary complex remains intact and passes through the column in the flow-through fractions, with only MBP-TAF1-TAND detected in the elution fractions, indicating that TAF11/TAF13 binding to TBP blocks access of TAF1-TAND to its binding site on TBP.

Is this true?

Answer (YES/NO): NO